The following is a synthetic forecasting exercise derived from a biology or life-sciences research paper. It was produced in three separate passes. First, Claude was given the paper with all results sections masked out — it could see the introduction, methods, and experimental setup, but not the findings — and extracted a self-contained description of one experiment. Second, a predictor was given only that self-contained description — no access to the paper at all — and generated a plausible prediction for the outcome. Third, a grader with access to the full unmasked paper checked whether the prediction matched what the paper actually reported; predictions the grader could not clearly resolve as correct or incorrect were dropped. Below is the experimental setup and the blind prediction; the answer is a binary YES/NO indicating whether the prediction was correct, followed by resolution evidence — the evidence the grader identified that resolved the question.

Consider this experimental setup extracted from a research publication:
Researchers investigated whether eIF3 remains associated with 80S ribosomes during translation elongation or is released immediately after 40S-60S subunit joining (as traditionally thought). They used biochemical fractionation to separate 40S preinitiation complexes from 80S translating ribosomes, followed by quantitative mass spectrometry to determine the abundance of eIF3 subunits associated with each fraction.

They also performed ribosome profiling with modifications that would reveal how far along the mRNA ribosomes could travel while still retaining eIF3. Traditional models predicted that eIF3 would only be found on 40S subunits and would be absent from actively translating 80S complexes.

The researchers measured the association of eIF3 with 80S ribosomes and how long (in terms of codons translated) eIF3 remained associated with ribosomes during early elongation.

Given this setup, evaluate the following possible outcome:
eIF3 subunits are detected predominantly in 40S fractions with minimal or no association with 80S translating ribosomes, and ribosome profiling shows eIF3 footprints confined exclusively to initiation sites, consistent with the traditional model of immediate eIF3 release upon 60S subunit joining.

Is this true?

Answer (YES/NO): NO